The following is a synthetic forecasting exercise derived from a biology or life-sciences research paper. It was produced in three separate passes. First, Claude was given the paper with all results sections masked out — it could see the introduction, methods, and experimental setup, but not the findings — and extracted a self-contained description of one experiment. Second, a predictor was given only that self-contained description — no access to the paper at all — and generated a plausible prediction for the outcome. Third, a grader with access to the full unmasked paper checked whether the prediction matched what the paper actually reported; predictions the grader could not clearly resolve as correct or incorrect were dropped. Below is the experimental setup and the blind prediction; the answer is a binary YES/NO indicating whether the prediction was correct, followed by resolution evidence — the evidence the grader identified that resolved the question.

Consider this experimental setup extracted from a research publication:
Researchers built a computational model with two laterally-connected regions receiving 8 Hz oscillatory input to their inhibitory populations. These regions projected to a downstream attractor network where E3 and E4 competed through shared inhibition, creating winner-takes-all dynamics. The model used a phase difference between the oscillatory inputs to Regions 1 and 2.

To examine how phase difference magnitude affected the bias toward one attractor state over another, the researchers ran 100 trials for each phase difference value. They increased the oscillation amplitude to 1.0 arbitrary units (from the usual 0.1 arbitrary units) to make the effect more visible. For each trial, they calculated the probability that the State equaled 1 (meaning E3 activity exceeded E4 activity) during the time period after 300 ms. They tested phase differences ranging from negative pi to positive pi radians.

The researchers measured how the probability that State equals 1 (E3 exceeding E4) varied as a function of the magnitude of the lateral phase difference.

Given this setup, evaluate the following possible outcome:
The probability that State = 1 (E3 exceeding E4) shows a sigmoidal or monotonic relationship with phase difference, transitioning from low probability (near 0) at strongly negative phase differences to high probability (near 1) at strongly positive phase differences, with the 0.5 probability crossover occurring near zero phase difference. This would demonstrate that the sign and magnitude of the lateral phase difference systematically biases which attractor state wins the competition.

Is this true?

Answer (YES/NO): NO